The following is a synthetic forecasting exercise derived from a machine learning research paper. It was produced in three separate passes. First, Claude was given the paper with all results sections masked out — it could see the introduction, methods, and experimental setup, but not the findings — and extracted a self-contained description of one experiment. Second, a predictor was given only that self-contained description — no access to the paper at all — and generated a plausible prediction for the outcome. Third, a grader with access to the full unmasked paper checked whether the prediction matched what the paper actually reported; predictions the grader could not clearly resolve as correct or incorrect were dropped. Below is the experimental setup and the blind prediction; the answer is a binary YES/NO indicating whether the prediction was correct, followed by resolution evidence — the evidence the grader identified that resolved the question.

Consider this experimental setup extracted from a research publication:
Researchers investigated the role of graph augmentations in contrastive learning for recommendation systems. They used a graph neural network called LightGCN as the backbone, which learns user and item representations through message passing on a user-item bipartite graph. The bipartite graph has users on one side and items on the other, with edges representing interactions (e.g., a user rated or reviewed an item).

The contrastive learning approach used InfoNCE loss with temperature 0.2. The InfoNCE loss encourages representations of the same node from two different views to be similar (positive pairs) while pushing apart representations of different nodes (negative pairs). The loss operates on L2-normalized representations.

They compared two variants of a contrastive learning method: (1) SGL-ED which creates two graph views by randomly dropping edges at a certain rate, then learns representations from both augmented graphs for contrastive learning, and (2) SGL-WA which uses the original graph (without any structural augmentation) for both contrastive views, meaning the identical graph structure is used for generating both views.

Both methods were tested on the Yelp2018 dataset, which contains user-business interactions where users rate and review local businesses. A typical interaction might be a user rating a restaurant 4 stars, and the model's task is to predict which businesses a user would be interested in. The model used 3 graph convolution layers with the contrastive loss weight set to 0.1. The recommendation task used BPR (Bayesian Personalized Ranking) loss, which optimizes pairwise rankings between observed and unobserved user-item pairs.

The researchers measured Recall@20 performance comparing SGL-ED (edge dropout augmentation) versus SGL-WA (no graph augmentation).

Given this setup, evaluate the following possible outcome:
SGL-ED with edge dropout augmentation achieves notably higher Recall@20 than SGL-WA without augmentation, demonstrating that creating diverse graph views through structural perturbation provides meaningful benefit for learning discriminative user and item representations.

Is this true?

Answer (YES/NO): NO